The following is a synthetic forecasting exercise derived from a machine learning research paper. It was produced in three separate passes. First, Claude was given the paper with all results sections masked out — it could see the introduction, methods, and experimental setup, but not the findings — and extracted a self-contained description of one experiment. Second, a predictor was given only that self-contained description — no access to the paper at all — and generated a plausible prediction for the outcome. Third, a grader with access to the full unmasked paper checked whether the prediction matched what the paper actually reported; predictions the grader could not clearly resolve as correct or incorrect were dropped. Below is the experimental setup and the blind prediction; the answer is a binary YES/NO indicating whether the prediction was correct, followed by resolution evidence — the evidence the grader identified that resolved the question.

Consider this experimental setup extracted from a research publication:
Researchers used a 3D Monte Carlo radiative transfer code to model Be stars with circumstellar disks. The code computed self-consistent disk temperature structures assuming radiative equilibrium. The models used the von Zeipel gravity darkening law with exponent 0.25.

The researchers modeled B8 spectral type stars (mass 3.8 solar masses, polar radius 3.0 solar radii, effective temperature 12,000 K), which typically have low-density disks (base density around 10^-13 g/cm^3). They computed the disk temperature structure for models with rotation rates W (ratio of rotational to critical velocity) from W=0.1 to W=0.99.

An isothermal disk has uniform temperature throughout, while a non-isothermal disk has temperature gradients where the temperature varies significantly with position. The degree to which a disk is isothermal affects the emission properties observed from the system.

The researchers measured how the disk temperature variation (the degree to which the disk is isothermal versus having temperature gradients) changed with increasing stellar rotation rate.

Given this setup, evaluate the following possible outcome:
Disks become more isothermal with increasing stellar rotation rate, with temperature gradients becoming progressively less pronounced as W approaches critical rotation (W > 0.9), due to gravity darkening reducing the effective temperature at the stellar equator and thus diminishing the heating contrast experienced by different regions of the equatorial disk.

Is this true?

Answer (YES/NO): NO